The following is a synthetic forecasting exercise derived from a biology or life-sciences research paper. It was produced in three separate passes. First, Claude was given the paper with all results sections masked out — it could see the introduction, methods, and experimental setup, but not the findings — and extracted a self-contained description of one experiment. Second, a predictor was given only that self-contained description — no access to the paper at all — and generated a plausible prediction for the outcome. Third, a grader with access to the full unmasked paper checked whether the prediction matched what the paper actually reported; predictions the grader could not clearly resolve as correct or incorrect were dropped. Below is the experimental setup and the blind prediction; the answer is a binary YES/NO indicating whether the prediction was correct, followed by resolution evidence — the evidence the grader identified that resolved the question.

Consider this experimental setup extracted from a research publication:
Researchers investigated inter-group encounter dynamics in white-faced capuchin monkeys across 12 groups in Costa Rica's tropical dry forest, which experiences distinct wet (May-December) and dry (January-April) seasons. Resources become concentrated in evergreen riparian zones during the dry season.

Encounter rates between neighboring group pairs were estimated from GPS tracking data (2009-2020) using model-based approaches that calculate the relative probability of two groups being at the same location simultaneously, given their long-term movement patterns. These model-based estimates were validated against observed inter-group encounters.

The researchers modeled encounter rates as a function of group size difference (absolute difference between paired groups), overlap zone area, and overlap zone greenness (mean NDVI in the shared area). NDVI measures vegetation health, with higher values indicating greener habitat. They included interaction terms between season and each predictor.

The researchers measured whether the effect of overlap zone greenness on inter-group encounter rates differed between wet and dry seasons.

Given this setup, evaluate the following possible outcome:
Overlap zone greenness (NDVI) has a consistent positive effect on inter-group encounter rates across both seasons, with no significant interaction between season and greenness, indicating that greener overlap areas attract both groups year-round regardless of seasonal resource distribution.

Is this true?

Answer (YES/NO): NO